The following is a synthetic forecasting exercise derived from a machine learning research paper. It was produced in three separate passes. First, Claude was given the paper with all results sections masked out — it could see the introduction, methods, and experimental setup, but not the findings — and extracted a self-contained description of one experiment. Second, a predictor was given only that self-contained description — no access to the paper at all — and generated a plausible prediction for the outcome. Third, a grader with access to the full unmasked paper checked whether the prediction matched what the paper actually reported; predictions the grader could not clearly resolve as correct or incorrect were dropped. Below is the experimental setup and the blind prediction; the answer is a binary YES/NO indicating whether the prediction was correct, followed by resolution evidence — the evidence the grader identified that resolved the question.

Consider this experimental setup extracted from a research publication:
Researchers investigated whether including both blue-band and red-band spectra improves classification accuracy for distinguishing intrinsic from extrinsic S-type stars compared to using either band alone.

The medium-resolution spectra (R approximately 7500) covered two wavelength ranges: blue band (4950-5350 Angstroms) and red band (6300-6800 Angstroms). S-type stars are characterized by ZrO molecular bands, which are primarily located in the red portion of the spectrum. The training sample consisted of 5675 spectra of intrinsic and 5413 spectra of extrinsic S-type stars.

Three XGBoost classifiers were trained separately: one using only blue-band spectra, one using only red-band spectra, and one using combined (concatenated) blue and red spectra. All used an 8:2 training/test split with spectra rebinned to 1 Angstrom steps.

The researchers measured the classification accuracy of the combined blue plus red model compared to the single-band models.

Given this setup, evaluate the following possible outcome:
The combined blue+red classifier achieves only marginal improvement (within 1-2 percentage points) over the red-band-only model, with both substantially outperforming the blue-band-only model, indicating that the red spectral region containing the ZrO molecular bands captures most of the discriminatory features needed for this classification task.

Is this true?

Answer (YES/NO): YES